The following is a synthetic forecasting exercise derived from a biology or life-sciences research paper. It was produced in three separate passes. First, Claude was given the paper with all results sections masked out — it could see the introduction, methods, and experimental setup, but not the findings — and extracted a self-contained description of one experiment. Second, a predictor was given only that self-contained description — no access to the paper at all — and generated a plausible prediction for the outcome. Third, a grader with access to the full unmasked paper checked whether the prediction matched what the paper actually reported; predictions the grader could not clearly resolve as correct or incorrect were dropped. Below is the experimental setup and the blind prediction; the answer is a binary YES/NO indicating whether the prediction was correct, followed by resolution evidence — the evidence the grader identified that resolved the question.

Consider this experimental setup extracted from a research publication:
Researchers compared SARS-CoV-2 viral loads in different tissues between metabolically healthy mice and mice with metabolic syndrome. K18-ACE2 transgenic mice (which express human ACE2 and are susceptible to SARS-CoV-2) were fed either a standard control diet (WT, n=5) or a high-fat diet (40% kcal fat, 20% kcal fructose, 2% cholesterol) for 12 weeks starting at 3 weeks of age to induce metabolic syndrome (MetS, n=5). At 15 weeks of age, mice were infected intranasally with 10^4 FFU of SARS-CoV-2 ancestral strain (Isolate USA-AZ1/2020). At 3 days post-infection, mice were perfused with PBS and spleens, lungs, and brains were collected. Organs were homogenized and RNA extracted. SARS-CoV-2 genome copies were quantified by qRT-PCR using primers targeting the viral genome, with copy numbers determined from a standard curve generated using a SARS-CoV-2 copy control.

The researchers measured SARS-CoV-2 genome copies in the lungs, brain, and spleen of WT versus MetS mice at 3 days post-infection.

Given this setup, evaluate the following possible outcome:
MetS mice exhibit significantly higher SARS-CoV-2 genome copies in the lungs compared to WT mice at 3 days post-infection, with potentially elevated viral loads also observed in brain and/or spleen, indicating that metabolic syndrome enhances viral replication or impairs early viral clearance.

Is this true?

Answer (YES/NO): YES